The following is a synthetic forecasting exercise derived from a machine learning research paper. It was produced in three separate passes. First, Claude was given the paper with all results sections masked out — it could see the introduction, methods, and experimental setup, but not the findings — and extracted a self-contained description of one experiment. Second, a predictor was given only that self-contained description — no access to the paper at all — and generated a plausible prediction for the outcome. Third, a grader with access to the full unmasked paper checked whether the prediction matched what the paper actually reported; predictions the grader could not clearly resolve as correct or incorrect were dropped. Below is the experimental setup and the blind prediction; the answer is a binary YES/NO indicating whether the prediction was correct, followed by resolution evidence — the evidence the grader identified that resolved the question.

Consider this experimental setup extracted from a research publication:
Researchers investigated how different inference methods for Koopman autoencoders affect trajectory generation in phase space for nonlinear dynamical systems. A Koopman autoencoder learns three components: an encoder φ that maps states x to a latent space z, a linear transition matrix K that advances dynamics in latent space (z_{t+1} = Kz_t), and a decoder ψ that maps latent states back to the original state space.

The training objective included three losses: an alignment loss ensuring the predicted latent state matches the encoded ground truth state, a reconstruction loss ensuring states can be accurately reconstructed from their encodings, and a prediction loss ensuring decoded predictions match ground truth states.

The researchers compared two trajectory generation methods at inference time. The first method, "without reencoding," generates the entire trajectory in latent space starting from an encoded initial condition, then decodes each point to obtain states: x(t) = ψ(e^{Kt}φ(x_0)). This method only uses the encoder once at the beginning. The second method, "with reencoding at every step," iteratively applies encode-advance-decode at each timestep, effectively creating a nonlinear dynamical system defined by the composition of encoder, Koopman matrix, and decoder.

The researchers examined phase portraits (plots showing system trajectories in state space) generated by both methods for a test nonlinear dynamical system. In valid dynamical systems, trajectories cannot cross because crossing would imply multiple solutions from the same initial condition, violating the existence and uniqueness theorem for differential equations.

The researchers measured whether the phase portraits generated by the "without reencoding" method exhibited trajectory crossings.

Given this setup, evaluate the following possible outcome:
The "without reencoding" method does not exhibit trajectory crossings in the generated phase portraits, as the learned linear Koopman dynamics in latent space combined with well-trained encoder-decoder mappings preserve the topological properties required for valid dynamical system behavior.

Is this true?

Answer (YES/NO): NO